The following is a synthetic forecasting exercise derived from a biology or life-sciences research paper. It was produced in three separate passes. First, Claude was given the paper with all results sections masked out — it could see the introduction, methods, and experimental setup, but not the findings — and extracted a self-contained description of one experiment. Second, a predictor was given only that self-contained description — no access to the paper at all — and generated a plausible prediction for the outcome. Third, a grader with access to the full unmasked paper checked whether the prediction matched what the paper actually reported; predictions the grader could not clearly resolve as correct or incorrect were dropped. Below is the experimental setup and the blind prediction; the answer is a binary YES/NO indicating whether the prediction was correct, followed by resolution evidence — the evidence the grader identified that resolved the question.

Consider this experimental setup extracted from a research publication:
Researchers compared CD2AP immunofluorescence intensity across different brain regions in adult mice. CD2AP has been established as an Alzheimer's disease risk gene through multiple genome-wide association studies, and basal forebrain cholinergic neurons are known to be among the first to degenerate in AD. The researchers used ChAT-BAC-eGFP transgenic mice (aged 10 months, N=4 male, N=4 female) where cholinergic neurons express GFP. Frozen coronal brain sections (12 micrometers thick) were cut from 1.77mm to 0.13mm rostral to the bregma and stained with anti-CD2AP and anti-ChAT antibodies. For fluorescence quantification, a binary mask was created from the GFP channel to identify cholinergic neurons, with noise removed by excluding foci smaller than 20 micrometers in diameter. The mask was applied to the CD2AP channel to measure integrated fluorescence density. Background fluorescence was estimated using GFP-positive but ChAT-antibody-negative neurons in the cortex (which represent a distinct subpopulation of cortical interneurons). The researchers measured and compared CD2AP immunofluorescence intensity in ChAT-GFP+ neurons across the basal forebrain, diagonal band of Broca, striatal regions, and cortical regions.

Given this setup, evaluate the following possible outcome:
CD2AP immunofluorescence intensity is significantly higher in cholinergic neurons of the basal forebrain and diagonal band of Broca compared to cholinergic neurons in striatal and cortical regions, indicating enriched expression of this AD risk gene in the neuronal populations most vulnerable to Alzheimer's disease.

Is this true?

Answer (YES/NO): NO